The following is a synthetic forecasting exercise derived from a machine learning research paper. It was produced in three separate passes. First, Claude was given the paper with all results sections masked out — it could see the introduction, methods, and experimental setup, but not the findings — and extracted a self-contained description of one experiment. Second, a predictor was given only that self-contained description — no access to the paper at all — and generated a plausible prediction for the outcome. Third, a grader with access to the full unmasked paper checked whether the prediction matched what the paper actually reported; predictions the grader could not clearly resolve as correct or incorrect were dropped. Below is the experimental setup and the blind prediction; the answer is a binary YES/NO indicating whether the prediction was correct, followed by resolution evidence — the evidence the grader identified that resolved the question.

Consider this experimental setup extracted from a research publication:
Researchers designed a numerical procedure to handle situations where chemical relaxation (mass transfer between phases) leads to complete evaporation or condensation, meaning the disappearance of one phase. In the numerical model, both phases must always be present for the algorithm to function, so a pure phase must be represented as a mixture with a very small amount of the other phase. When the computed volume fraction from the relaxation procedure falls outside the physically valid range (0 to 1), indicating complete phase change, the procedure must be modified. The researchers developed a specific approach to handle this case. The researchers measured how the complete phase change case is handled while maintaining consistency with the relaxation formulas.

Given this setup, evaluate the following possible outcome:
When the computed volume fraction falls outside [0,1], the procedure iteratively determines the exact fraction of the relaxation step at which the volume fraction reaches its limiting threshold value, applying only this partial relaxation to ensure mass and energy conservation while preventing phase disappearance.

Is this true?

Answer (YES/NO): NO